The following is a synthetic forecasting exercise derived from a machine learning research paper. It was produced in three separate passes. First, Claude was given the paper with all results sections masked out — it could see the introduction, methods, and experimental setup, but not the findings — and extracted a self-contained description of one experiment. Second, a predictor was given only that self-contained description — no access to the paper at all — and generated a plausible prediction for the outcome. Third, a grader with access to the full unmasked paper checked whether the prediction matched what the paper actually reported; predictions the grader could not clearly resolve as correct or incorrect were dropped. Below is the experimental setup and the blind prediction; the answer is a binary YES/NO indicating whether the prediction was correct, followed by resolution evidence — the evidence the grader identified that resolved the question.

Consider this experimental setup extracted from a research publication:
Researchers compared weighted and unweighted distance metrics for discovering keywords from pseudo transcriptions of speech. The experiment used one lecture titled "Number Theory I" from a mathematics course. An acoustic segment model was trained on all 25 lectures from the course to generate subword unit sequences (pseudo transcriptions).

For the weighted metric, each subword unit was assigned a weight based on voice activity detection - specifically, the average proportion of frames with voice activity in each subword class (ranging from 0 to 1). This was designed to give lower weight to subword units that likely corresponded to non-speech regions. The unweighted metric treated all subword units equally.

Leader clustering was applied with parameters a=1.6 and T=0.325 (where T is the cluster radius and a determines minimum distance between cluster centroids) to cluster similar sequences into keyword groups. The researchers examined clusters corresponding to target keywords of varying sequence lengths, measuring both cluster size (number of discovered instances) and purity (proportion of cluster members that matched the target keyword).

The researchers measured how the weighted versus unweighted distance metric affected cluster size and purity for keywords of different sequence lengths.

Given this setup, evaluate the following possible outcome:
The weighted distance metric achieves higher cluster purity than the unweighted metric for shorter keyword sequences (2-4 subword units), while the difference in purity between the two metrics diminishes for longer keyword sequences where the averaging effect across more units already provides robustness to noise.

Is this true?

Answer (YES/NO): NO